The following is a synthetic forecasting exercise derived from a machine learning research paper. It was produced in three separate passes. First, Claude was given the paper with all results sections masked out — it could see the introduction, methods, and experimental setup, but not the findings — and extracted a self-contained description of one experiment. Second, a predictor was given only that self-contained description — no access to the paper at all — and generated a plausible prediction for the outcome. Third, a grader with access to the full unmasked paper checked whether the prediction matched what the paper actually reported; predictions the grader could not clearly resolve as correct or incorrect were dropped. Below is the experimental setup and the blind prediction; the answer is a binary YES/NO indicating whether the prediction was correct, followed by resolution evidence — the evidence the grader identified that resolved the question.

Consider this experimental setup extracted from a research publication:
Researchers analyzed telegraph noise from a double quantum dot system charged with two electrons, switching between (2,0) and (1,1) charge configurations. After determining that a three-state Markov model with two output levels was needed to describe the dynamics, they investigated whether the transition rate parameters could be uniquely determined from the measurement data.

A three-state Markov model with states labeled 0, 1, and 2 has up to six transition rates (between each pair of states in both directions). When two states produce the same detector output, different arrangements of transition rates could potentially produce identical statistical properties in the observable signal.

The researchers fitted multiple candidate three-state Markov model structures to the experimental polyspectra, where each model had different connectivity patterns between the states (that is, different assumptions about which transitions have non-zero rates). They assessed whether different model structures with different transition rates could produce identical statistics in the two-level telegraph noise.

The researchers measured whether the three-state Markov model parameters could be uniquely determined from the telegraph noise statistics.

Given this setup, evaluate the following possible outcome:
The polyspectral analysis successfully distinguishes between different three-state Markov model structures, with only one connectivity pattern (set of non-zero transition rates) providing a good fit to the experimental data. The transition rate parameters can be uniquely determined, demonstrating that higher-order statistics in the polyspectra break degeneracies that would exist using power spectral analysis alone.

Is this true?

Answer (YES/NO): NO